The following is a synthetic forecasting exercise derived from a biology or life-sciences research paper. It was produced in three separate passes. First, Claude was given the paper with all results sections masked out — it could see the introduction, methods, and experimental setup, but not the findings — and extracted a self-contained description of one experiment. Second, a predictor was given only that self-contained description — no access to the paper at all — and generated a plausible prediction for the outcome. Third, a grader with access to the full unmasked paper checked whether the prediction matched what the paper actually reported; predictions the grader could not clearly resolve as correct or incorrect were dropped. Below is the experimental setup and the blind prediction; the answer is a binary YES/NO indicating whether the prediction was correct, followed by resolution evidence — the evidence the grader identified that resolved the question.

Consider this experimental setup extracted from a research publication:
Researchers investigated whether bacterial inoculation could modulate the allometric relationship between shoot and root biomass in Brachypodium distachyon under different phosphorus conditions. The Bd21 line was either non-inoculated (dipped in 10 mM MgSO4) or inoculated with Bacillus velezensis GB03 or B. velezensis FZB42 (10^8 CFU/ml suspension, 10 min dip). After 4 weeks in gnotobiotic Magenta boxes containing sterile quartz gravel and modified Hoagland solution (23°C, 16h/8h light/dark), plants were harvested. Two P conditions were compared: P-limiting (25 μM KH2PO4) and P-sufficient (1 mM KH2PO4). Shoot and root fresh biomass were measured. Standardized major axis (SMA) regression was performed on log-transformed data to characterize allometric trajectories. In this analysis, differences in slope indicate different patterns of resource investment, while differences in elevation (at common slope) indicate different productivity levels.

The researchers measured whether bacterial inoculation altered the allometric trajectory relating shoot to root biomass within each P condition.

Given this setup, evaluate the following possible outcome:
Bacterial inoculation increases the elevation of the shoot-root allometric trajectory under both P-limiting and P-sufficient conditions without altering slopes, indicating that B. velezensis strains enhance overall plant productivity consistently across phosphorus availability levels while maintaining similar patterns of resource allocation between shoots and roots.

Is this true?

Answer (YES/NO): NO